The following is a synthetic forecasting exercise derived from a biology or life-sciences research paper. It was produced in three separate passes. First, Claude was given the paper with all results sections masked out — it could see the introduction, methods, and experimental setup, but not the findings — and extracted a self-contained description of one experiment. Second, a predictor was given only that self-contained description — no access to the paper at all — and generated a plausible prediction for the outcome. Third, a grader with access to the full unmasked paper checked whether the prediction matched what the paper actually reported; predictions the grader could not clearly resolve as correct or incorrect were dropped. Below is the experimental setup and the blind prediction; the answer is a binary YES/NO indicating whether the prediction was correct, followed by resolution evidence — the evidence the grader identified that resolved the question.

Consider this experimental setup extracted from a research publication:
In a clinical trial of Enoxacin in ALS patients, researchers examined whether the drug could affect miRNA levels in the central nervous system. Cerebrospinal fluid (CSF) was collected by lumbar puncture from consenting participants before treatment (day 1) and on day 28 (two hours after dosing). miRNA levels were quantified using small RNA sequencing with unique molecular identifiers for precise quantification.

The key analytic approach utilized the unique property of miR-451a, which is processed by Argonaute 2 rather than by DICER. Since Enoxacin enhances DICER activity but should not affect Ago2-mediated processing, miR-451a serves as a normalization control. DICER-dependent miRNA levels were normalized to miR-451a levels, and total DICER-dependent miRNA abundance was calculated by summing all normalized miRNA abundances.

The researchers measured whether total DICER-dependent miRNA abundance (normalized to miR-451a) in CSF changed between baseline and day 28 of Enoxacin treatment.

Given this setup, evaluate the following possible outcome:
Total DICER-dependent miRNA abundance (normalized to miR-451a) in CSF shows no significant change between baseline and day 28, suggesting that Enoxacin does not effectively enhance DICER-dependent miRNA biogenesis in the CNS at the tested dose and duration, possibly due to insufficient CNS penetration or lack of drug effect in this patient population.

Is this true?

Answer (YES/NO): NO